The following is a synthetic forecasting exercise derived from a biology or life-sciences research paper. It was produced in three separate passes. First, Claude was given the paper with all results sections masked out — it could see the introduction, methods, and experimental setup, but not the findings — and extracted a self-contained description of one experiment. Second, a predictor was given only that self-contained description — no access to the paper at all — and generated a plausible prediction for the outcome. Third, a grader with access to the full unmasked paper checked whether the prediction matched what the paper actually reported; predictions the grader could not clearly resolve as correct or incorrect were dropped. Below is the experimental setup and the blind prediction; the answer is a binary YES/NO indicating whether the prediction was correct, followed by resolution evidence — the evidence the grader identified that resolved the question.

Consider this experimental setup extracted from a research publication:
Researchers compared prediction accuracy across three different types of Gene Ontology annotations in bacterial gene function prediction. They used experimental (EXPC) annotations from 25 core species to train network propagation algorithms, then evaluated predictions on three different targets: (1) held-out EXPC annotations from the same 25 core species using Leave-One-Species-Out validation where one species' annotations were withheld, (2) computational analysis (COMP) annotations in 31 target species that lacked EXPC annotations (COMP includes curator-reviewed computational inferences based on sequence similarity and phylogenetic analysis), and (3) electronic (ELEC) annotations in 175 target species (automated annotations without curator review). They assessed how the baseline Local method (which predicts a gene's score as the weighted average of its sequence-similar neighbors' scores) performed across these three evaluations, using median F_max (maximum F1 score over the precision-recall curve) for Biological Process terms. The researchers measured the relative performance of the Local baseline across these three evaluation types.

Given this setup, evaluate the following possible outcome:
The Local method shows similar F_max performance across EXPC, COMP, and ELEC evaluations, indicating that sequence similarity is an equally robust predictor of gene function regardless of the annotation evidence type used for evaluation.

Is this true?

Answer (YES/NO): NO